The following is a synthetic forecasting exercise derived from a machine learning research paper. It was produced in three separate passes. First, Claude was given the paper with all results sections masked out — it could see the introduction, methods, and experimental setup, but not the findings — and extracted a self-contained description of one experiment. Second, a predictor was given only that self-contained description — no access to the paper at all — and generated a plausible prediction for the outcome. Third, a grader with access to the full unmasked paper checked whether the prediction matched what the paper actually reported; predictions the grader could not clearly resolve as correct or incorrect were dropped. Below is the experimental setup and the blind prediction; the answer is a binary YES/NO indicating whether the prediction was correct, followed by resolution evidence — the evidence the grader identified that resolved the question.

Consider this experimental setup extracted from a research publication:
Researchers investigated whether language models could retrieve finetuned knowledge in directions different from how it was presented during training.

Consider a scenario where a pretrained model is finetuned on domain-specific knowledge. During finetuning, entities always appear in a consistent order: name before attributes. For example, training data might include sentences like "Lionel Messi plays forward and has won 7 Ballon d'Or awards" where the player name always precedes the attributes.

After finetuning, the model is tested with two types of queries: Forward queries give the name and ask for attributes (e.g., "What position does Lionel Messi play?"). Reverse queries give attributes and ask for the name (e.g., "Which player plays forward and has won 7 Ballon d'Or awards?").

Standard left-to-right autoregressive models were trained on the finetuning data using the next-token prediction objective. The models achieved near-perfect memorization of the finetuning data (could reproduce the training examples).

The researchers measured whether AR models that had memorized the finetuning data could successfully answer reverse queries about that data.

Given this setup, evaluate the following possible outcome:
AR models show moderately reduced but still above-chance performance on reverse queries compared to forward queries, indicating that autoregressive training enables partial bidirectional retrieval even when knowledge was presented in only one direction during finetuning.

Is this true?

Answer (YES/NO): NO